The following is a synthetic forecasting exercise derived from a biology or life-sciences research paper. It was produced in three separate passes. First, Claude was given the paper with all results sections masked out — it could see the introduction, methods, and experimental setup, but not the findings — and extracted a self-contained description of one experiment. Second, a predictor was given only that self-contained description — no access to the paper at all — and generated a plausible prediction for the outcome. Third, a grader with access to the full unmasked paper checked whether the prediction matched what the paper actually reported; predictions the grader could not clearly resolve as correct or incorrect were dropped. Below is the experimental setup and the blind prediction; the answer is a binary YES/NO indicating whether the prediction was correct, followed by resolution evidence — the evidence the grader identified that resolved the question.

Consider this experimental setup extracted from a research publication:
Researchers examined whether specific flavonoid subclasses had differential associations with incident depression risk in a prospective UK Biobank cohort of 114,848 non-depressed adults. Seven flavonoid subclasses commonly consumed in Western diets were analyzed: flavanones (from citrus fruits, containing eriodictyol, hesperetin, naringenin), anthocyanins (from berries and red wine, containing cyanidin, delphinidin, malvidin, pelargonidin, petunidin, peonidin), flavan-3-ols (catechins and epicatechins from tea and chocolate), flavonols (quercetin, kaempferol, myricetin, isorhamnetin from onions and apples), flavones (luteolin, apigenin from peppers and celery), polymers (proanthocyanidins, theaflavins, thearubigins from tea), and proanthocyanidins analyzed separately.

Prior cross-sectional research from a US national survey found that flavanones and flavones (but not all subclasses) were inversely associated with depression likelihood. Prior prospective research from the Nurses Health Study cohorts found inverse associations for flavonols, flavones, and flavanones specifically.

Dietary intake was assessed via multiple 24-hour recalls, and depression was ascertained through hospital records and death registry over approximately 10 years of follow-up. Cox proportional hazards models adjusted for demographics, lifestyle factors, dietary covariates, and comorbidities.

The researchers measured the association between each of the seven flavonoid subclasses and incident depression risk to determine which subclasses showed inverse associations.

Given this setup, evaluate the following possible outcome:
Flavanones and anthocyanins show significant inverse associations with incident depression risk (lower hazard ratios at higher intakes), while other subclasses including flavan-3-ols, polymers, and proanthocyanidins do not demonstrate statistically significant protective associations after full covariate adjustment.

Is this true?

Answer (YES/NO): NO